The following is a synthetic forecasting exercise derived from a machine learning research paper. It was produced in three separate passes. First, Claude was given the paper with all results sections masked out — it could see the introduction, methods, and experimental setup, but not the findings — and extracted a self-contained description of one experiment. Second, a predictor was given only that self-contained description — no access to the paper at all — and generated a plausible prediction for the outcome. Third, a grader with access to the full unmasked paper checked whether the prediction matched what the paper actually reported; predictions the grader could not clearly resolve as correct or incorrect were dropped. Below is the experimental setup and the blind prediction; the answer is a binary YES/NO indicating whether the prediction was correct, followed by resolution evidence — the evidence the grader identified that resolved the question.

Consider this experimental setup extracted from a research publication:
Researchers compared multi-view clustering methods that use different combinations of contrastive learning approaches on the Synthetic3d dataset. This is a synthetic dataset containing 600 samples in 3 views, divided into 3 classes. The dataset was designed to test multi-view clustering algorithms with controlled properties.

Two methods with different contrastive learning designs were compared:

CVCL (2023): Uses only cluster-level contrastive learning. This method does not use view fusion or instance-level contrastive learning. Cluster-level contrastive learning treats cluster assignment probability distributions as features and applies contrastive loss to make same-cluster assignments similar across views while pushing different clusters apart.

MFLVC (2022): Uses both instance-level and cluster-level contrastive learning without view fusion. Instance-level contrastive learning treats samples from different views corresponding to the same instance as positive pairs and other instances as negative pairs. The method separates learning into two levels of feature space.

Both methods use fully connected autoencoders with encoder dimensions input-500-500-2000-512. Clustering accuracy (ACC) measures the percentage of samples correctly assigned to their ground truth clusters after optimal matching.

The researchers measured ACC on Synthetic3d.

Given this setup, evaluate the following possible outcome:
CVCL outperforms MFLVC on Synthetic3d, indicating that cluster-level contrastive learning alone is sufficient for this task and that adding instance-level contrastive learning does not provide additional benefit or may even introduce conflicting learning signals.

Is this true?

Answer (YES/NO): NO